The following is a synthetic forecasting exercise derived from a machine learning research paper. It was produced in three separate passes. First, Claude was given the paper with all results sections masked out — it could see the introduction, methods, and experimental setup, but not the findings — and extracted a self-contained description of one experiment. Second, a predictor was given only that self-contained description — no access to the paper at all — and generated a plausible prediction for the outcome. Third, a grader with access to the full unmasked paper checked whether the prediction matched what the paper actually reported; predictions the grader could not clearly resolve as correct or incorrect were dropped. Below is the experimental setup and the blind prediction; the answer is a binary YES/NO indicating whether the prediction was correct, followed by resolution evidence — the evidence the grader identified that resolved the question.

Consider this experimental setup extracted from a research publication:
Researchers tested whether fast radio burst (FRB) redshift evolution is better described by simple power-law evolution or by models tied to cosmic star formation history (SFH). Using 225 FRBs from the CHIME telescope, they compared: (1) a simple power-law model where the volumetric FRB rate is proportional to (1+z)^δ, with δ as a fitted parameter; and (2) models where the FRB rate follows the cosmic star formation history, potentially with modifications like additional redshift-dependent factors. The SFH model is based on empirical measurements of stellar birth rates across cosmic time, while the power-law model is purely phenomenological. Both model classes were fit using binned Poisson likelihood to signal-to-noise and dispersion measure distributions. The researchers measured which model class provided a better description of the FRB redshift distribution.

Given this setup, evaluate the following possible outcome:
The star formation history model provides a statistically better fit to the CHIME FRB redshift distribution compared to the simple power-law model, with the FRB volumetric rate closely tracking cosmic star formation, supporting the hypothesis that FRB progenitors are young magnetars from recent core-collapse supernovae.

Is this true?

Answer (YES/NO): YES